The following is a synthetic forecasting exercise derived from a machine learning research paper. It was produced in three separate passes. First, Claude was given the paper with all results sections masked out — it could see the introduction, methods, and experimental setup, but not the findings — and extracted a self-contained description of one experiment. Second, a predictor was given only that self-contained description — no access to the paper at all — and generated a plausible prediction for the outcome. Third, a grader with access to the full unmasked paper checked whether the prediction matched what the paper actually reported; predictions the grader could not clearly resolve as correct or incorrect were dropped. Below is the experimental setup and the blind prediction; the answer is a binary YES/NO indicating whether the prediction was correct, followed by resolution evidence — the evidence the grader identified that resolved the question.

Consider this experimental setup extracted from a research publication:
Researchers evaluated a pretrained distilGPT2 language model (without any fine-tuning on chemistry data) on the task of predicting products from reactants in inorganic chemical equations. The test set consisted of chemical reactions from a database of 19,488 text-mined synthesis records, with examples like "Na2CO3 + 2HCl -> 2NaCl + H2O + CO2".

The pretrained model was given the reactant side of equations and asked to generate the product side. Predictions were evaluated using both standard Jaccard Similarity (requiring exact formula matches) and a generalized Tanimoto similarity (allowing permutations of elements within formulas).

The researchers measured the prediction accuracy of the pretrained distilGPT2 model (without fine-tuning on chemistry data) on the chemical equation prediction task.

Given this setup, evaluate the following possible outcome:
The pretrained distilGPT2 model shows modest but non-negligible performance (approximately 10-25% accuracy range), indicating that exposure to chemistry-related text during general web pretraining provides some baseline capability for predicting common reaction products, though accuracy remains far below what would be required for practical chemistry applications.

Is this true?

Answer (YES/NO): NO